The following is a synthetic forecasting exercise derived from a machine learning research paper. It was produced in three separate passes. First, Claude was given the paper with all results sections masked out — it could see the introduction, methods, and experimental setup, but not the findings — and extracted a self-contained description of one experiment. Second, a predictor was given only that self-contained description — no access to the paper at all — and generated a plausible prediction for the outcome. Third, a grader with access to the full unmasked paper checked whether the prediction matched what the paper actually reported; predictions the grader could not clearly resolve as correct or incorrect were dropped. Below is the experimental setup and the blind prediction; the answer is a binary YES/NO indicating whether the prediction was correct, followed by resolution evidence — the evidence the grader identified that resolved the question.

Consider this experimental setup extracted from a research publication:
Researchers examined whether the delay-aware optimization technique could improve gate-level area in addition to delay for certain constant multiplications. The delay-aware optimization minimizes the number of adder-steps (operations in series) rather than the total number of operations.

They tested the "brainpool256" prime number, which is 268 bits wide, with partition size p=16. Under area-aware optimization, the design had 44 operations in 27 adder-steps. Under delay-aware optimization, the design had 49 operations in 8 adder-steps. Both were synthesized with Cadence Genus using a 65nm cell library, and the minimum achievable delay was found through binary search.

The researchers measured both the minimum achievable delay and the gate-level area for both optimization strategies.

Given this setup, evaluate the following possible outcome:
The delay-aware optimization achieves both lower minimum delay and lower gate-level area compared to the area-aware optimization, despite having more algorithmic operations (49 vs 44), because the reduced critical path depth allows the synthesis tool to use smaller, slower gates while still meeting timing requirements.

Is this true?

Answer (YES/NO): YES